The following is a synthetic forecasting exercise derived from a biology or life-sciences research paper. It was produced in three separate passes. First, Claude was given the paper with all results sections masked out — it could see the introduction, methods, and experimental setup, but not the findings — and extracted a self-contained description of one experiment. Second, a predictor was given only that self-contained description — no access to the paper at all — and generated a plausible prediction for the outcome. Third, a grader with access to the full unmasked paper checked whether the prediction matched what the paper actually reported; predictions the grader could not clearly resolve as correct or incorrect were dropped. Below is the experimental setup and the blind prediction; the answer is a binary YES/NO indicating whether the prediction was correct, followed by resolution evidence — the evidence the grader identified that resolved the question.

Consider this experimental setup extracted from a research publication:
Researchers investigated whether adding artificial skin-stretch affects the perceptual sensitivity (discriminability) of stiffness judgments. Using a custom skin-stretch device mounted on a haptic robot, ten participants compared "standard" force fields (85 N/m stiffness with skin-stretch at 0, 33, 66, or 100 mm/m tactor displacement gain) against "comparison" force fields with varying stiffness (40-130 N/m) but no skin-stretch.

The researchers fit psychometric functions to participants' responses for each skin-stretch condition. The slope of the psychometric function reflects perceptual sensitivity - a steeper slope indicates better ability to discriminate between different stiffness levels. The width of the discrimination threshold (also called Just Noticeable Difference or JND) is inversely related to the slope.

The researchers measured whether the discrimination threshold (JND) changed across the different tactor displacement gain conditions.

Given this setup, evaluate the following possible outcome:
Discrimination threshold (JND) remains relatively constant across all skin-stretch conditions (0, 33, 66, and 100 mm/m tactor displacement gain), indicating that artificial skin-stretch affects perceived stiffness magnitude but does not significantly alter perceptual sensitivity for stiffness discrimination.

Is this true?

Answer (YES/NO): YES